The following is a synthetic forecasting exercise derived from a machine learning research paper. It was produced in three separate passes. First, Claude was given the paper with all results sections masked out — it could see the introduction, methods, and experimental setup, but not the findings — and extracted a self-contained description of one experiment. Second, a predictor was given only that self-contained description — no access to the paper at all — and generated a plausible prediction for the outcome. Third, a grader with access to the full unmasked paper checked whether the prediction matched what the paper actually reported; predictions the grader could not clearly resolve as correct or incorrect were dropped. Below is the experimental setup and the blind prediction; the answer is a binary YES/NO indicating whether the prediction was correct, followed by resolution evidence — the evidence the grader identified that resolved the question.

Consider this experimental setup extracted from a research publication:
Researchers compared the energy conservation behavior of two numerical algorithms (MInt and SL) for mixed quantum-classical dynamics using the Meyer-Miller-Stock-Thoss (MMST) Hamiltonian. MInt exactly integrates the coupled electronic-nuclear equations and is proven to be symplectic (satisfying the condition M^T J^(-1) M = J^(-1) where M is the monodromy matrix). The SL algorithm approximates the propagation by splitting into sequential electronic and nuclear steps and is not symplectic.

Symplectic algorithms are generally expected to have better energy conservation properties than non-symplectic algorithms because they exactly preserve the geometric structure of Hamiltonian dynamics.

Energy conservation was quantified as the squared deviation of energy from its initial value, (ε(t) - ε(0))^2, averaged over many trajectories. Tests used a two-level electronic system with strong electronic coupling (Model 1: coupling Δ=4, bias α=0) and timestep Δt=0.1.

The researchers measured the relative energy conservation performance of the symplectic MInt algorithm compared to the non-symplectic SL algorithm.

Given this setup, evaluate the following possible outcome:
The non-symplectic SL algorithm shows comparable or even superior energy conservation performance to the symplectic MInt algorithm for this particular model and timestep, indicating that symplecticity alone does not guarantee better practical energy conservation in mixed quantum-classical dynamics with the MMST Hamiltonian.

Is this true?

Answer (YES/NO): YES